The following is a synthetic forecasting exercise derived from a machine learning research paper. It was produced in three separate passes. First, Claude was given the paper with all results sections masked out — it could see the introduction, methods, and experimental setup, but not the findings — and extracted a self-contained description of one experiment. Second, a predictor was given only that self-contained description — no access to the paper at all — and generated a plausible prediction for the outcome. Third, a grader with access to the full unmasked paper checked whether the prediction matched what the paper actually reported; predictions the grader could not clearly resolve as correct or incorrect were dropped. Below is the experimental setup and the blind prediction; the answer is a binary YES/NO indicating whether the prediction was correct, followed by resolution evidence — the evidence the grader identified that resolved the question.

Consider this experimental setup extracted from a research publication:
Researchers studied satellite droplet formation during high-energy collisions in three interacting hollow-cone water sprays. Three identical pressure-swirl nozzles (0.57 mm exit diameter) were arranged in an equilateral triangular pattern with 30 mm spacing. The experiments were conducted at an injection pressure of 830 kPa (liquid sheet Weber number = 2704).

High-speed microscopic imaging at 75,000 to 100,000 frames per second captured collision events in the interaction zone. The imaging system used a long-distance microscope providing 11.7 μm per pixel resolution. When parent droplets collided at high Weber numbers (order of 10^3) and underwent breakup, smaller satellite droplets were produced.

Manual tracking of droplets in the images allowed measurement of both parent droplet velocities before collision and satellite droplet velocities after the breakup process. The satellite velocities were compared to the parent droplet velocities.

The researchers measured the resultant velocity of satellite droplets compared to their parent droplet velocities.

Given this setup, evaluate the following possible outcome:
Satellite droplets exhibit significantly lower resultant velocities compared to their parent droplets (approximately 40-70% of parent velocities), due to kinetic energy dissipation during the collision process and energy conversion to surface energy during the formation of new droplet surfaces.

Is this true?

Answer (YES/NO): NO